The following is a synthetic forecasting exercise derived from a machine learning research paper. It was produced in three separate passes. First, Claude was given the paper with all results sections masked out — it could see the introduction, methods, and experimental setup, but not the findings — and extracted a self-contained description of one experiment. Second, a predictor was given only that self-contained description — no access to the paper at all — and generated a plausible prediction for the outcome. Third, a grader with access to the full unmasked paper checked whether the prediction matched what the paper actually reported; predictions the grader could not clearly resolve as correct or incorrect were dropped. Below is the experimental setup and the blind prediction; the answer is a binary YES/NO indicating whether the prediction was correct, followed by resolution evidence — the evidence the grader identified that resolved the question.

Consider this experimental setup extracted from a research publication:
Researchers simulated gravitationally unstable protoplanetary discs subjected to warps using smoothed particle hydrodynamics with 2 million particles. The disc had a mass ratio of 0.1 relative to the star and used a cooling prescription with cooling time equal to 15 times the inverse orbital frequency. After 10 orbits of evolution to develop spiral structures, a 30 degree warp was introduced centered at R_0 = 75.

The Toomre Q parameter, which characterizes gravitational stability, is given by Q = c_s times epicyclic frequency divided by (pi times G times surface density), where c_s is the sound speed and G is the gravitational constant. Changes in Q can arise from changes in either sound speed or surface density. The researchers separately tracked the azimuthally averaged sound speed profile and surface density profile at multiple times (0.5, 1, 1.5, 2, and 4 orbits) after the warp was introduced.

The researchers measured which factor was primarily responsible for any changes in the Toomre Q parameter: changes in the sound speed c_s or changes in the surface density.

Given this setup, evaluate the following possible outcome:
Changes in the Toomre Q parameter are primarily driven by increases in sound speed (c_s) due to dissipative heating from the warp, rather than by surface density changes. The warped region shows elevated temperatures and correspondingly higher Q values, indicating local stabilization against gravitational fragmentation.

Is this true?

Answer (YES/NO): YES